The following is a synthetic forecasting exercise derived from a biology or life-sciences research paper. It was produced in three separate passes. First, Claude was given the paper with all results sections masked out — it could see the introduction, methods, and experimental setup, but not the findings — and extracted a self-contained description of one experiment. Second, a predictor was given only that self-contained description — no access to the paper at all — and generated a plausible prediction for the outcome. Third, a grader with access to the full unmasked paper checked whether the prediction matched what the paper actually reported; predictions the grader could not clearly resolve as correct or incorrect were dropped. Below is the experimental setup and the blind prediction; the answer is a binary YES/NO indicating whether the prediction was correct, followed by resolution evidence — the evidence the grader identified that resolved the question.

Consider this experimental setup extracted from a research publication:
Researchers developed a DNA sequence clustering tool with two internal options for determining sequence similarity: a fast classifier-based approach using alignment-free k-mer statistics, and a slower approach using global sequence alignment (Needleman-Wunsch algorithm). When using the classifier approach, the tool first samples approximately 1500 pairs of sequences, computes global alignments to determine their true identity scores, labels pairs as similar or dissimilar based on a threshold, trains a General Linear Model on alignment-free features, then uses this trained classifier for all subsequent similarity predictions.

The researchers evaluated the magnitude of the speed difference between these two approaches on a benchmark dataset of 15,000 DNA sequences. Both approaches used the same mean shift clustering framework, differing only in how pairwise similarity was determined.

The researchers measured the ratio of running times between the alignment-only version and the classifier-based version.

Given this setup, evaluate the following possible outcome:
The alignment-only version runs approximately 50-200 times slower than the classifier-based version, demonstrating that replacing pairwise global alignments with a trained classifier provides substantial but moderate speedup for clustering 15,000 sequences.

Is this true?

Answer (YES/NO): YES